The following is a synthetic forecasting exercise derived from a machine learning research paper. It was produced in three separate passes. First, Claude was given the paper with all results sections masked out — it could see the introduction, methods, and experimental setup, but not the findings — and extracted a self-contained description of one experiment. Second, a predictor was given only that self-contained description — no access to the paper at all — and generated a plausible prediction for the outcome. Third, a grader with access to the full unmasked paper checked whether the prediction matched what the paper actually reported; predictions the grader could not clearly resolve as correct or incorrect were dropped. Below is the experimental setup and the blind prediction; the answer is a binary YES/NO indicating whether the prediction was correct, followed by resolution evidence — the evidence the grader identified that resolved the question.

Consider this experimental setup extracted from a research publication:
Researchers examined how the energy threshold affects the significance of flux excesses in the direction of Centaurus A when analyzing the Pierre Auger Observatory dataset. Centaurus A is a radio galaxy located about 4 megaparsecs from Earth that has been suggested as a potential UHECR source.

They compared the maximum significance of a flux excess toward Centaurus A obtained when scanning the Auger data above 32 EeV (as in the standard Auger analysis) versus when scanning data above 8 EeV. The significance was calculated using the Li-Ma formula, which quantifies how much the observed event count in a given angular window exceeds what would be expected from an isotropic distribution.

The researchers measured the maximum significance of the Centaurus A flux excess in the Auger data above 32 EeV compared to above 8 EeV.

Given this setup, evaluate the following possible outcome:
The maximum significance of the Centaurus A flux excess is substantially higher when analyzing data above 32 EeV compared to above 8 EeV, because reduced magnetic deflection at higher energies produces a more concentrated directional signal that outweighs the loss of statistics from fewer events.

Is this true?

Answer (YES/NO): YES